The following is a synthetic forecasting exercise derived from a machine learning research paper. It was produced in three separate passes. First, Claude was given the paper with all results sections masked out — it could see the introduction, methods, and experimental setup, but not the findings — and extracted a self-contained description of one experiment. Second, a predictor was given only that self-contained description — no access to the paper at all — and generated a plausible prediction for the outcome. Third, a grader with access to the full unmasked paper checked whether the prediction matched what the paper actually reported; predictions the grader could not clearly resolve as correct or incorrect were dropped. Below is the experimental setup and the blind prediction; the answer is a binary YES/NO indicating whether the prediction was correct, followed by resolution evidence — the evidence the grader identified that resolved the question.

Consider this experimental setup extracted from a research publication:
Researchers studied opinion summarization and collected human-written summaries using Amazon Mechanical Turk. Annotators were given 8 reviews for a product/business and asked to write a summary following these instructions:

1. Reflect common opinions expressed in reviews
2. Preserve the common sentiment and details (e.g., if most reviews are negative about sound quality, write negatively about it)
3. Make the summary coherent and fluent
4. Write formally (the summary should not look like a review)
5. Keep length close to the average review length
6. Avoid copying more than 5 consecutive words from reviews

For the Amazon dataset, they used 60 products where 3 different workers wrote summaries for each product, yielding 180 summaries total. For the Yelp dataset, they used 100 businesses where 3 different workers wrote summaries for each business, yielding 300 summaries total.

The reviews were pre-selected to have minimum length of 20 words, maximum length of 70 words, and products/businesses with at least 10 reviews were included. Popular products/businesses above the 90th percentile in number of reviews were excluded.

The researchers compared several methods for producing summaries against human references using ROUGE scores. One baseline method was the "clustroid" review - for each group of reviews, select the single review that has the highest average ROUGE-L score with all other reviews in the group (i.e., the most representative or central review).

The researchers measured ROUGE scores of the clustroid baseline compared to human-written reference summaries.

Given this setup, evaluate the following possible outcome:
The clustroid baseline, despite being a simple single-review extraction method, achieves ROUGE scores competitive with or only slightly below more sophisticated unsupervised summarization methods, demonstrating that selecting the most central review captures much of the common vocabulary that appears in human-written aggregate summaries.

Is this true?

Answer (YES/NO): YES